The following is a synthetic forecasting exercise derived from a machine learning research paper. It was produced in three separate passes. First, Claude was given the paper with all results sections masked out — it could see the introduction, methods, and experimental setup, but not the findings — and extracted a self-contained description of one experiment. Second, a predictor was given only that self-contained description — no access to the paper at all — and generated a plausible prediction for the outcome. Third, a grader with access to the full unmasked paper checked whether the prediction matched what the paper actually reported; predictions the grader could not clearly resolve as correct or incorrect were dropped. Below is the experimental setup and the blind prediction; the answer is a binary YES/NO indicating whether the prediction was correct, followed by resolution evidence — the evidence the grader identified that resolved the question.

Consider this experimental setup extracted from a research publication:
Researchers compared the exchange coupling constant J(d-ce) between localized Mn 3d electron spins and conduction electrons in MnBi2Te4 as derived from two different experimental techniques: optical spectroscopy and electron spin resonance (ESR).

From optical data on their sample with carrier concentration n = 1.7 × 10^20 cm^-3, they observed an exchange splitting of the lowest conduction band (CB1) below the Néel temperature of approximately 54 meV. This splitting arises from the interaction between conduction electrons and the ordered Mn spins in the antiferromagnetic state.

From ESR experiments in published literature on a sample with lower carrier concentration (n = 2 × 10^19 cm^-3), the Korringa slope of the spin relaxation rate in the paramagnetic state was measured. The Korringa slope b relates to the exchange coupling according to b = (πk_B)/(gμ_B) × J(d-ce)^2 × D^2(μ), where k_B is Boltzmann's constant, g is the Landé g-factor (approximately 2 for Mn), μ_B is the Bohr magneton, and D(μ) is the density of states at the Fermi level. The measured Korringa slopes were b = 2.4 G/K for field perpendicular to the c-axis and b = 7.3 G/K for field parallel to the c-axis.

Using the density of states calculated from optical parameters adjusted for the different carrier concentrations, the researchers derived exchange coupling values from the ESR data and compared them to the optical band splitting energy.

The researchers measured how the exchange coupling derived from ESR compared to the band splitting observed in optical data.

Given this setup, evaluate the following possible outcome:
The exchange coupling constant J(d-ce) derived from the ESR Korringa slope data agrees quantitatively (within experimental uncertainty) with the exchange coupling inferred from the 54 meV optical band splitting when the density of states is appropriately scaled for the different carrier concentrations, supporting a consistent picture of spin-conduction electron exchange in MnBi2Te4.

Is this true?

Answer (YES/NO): NO